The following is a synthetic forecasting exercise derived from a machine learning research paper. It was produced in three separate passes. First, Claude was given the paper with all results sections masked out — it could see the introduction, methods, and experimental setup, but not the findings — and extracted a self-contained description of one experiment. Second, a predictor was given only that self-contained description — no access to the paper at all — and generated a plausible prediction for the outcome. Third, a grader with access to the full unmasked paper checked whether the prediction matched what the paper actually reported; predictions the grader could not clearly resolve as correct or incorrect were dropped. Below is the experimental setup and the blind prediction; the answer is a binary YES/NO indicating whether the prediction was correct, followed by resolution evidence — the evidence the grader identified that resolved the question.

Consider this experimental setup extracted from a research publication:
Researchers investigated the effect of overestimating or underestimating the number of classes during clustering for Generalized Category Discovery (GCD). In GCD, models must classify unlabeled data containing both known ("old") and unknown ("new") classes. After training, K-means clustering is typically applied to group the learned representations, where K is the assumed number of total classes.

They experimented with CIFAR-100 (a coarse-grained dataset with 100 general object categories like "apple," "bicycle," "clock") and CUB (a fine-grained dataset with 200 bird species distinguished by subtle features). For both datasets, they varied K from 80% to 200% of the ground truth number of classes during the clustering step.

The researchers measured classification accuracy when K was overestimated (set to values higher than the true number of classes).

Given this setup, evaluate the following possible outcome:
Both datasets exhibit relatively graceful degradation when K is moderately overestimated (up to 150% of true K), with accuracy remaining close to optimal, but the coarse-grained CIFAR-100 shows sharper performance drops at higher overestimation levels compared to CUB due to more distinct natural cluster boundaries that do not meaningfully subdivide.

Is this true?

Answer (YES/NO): NO